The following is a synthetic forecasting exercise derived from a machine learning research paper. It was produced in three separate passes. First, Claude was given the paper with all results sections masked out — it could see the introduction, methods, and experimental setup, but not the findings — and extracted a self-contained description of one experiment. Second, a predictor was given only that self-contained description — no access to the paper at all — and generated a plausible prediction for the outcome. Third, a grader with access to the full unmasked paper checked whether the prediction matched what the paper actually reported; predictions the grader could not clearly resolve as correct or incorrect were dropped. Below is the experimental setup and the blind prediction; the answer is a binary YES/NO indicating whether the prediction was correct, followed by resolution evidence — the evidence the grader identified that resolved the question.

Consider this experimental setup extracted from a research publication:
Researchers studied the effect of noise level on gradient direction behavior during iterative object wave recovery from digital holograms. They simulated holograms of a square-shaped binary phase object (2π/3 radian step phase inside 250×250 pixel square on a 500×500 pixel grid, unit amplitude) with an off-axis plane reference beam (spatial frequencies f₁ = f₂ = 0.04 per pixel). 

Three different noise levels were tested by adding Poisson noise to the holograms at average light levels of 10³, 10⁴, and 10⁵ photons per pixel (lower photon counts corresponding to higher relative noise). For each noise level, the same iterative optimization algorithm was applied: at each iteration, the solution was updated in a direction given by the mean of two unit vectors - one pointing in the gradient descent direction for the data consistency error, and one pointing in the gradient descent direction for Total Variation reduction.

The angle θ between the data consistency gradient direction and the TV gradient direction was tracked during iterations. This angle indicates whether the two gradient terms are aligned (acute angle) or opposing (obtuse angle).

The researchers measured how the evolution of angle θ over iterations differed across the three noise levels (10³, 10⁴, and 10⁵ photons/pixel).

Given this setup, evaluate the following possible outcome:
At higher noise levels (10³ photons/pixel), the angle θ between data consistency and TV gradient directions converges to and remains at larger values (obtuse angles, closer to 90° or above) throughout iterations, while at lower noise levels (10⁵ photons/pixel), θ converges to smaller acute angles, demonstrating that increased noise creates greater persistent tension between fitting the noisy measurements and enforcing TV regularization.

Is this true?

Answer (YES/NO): NO